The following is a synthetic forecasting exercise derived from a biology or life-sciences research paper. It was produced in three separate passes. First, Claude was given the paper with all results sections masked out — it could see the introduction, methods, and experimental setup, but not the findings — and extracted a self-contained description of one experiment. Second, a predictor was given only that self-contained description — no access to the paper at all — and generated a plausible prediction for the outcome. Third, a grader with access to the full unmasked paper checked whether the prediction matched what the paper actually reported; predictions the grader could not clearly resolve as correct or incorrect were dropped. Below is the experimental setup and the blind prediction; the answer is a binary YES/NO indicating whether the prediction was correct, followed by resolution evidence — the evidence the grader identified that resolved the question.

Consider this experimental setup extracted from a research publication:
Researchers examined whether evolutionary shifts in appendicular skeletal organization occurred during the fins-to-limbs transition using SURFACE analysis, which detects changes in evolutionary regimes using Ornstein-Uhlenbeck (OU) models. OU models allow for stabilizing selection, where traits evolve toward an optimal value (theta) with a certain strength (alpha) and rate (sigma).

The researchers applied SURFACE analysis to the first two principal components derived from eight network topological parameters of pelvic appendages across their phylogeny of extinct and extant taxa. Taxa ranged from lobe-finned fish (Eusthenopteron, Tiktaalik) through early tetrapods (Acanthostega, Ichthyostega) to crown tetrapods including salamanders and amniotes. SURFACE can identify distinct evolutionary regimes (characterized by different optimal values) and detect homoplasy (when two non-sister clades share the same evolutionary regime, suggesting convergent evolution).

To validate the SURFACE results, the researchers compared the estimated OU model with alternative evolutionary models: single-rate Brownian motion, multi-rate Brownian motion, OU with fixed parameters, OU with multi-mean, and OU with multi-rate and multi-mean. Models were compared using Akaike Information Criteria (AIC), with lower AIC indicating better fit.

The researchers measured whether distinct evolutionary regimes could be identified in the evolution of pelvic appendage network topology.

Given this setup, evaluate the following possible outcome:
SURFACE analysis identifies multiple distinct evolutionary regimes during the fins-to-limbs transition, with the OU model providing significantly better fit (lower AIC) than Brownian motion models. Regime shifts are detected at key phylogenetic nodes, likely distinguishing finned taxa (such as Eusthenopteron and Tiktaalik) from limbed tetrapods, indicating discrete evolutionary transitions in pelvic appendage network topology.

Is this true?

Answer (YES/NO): YES